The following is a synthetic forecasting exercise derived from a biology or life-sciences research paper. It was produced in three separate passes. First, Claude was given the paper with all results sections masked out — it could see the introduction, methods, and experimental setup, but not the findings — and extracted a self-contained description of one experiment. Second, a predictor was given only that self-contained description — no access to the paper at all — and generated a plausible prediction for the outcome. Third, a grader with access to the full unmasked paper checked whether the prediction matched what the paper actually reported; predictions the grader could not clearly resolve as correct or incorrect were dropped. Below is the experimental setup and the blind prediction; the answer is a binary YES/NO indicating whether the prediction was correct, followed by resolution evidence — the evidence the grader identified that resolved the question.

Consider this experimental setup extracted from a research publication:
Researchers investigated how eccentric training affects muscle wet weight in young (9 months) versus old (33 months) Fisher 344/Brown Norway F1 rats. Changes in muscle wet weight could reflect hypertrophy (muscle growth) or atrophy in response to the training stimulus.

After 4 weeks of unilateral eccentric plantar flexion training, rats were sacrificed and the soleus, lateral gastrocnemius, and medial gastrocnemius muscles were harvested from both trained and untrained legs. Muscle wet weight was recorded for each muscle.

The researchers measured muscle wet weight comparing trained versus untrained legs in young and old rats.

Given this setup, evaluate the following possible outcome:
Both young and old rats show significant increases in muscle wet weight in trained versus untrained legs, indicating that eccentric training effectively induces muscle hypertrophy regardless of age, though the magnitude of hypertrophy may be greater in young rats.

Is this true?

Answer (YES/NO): NO